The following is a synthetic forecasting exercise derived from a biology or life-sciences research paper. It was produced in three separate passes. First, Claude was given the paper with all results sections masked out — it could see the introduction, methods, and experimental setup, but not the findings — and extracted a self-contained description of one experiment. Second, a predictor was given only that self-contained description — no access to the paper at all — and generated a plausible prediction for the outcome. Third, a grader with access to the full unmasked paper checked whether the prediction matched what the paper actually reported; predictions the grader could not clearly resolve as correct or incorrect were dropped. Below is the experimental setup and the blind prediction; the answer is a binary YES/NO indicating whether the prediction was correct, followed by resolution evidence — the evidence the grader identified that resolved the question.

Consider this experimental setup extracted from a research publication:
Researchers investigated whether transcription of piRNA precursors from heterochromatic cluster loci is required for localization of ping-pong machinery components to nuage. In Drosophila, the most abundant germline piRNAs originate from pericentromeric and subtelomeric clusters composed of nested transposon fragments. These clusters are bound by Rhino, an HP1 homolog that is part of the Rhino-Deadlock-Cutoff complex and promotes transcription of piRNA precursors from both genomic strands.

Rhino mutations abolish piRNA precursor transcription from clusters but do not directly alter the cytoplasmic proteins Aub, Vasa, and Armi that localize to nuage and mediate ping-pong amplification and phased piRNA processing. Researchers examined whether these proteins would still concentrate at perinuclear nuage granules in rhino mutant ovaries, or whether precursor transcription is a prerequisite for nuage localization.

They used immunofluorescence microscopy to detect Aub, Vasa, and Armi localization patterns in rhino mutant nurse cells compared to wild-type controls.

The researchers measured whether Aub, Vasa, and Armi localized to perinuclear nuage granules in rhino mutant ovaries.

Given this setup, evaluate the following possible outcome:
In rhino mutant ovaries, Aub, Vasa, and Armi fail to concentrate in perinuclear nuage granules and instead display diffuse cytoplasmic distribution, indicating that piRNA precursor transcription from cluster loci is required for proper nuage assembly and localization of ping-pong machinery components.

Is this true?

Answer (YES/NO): YES